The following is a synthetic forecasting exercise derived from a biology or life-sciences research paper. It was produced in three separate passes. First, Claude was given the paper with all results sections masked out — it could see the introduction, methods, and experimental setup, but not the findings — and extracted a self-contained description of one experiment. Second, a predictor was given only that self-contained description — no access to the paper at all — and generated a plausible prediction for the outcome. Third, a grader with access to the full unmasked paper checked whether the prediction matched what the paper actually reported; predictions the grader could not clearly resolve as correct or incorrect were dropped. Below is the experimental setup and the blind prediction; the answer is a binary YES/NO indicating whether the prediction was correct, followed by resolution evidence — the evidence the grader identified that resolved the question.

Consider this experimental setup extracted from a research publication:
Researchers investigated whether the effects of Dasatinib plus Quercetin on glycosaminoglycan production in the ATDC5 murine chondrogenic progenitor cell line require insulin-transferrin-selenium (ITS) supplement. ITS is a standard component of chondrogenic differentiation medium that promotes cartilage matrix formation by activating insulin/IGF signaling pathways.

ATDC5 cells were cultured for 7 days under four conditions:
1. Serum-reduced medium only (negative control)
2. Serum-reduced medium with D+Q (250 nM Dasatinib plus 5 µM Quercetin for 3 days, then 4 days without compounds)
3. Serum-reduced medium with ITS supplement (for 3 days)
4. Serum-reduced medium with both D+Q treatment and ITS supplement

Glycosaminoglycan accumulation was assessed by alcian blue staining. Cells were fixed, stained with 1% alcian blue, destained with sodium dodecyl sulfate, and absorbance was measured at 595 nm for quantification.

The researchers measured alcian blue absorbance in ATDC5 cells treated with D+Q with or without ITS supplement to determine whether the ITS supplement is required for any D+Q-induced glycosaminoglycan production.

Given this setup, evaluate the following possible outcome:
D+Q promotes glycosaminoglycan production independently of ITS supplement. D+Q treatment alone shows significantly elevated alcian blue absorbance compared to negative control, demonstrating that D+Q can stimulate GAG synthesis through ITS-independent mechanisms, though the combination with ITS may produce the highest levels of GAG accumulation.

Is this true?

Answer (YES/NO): NO